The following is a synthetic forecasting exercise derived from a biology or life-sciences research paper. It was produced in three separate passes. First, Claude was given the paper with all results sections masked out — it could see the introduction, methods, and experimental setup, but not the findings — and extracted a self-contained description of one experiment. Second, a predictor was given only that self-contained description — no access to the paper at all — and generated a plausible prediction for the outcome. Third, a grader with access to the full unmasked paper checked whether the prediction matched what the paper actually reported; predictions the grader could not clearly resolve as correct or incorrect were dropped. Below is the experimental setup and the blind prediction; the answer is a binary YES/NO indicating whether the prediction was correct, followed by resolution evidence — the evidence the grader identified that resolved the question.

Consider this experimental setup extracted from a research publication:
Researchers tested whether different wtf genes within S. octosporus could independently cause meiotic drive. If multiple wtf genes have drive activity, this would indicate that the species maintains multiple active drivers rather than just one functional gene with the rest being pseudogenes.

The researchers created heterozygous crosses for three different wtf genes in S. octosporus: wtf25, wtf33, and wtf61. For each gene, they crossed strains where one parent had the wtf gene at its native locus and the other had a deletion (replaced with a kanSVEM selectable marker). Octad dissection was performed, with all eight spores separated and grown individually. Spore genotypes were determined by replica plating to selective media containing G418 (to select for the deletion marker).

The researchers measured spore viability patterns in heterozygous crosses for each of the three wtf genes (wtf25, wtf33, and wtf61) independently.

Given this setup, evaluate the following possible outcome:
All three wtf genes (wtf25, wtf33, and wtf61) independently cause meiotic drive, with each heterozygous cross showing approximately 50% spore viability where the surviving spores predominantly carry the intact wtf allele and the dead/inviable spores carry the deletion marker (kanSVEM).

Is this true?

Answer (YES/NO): NO